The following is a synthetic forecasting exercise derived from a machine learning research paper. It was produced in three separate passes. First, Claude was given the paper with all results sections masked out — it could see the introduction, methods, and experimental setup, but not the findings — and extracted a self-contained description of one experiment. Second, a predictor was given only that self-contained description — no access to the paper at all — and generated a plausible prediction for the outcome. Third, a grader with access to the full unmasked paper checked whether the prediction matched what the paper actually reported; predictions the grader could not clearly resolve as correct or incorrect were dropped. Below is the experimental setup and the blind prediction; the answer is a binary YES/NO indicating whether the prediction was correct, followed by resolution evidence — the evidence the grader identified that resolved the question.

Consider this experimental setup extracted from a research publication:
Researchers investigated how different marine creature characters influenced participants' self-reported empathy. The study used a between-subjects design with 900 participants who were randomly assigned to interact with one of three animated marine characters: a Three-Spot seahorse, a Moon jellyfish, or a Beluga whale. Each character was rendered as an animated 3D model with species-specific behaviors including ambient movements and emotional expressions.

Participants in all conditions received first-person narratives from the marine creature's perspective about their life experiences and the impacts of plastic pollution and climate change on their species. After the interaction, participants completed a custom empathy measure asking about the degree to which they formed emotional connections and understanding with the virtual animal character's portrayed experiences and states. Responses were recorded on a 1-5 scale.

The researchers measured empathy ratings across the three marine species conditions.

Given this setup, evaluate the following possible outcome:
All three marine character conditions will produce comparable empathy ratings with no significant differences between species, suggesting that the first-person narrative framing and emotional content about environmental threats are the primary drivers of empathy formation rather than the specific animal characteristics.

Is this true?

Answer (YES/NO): NO